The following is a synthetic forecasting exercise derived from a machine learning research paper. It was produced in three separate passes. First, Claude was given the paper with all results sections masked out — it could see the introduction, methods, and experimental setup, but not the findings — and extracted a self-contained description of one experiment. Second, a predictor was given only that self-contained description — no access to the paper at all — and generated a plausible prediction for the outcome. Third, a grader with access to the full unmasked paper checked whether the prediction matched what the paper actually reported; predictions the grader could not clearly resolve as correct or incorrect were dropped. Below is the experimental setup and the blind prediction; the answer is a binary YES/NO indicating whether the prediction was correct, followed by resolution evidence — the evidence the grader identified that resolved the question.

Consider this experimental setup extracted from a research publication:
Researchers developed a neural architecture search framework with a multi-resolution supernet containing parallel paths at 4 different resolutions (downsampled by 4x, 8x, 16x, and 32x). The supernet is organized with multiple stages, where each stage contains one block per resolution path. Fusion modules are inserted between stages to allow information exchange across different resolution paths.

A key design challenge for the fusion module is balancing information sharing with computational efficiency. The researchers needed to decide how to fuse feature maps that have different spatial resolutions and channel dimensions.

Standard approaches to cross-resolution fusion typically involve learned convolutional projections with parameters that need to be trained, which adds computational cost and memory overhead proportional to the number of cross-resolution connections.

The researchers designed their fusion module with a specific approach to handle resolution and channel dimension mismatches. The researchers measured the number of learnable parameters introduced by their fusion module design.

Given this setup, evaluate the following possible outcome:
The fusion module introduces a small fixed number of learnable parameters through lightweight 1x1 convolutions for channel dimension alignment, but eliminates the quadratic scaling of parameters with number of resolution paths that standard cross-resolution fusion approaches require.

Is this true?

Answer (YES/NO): NO